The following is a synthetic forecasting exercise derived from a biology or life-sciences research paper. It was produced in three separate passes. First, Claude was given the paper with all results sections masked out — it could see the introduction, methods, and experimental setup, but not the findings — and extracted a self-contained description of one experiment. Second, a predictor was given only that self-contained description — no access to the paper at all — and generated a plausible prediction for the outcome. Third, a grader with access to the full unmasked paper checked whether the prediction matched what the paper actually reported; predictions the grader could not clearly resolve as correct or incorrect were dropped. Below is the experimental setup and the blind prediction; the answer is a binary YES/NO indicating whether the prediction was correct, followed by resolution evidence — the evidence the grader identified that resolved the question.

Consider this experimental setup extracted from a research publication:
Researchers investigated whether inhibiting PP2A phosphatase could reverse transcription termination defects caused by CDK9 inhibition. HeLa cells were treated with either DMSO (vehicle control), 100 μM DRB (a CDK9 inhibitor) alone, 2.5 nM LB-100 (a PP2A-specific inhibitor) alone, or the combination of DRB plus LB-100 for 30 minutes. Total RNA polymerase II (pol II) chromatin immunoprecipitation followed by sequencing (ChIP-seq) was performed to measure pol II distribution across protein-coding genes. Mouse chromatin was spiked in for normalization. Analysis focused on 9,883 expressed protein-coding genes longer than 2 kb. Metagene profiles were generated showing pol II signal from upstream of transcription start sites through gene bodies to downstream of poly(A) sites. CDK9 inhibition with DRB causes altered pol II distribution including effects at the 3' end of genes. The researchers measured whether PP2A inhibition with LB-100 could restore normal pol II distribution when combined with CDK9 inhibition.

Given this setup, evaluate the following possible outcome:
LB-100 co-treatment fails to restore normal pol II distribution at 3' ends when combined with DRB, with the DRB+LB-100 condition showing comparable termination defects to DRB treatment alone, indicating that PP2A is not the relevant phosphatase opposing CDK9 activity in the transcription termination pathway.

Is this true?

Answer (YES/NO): NO